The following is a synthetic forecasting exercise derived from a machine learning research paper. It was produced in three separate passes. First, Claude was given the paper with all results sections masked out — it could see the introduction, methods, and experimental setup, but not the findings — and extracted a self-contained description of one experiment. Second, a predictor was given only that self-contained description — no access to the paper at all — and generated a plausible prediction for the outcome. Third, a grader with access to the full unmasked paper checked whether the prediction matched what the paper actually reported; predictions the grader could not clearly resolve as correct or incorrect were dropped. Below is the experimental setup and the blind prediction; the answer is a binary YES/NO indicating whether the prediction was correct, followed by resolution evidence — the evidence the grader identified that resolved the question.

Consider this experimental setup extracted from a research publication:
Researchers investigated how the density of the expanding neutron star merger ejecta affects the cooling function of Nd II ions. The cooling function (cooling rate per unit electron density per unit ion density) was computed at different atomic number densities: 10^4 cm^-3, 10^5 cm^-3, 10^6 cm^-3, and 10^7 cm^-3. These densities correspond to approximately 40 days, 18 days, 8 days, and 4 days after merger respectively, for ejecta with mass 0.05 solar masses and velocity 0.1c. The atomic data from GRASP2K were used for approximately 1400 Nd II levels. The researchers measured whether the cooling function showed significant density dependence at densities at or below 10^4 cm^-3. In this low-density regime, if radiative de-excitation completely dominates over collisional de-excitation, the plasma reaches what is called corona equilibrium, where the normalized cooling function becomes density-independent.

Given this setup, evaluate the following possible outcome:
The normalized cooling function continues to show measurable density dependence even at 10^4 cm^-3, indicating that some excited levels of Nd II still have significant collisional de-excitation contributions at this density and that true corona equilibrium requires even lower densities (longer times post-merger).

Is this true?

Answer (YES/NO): NO